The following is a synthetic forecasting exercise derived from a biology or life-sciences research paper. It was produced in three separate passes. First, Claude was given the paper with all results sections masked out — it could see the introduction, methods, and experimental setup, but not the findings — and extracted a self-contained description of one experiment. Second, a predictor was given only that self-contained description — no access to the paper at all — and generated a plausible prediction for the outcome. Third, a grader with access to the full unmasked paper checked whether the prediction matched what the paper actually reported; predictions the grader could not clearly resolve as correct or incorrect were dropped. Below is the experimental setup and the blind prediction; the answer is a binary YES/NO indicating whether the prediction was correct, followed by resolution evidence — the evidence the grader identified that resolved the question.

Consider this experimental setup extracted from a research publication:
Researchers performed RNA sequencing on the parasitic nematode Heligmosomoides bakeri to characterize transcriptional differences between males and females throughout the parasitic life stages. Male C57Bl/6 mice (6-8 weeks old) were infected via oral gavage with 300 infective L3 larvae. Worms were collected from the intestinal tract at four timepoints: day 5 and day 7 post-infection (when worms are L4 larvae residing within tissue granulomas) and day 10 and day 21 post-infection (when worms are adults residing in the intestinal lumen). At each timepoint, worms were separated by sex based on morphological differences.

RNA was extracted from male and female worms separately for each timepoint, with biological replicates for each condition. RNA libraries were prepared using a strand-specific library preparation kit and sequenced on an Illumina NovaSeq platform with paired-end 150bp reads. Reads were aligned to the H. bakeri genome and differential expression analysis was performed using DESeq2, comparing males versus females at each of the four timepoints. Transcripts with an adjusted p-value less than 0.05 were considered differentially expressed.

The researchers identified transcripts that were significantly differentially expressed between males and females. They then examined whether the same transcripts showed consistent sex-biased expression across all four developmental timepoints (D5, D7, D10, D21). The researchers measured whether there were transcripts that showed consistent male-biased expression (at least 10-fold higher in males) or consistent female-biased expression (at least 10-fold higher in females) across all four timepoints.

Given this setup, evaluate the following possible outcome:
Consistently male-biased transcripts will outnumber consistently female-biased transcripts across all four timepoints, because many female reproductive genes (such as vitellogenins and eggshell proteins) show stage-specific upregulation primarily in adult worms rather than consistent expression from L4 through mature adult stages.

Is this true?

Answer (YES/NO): YES